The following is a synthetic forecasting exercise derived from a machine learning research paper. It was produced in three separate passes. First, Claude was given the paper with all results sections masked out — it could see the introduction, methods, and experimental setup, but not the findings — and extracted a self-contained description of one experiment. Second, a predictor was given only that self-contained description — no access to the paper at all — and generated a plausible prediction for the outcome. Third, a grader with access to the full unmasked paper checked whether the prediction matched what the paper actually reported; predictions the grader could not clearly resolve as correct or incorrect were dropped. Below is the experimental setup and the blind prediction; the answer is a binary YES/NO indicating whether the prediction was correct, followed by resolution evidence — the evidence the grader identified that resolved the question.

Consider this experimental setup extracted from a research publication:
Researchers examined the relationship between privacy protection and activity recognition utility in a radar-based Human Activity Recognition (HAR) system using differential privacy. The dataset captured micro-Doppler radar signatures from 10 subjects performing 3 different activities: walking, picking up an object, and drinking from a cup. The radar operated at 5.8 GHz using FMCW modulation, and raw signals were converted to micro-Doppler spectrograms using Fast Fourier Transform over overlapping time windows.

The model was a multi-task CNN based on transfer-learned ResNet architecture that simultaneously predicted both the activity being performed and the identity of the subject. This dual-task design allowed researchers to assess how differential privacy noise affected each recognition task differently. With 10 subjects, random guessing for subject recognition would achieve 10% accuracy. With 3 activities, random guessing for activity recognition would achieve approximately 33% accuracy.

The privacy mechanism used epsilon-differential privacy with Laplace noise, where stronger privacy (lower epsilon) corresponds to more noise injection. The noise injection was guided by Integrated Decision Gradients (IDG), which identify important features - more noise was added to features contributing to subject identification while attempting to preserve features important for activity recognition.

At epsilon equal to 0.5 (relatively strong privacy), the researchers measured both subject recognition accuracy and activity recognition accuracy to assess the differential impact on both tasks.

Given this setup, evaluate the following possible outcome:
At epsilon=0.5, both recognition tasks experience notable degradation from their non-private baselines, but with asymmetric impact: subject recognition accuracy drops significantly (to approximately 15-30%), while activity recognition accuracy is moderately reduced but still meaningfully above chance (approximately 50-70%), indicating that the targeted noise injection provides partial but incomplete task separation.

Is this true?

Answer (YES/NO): NO